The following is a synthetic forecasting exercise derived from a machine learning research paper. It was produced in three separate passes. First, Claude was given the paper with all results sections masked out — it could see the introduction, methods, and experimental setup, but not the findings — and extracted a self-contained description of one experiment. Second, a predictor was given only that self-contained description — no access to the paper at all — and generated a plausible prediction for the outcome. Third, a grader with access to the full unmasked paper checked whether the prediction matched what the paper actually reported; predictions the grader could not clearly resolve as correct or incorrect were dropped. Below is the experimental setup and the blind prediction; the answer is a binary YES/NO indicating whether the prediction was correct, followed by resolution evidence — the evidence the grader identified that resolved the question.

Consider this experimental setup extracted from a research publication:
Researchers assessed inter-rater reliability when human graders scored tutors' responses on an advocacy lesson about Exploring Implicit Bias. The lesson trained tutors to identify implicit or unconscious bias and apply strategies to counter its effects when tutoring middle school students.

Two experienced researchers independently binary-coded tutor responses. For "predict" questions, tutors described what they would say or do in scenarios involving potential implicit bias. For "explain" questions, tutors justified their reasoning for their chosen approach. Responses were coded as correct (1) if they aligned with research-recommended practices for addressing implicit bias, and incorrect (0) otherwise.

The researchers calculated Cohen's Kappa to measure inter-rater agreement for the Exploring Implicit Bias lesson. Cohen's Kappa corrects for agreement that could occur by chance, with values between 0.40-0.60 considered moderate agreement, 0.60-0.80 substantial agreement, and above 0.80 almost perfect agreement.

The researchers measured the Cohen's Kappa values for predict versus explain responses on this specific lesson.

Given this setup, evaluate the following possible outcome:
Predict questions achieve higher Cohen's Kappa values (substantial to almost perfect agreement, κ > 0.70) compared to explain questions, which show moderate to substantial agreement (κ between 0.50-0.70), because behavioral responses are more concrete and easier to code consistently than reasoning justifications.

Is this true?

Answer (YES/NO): NO